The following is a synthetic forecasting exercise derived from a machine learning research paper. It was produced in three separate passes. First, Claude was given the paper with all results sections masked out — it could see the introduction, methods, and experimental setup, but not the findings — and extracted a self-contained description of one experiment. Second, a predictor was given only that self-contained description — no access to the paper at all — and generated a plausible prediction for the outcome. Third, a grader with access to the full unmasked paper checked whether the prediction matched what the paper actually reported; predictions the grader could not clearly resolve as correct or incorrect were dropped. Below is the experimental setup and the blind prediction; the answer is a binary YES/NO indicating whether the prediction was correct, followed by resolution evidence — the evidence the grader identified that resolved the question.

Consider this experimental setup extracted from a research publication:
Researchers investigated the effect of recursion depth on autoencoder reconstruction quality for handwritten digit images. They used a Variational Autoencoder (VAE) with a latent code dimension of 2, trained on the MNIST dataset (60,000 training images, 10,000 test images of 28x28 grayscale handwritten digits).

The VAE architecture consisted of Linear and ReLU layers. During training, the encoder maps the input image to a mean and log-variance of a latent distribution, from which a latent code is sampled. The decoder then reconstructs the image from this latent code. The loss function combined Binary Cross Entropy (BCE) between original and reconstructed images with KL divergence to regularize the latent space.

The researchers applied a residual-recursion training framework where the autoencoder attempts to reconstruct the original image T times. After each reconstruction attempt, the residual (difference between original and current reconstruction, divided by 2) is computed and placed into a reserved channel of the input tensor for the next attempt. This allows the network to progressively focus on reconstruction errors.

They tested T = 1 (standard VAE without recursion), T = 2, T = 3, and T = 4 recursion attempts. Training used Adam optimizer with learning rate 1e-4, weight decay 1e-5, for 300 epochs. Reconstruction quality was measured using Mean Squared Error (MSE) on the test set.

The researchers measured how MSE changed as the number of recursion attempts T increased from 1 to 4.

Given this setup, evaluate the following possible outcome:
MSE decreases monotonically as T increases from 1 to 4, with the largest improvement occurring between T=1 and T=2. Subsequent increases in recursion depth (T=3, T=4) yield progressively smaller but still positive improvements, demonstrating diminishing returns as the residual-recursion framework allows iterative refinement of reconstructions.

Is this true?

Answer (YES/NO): NO